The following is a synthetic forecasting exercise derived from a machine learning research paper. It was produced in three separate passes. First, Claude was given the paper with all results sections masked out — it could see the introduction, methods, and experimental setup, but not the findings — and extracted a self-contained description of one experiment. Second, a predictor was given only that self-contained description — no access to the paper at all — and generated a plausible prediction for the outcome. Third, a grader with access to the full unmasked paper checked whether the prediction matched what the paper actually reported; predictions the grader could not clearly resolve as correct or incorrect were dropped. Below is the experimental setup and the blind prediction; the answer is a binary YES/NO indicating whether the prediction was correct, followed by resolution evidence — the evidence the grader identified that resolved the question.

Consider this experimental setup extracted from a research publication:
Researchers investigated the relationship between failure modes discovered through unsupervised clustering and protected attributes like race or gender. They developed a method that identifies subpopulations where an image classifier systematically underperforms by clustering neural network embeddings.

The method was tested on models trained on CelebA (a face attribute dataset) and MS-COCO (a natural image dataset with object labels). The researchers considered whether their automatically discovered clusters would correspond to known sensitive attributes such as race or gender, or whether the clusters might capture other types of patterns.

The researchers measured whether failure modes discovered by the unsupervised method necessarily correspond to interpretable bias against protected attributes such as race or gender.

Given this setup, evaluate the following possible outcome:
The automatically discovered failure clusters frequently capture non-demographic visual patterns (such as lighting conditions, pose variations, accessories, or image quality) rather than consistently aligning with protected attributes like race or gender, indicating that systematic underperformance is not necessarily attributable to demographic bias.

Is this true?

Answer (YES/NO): YES